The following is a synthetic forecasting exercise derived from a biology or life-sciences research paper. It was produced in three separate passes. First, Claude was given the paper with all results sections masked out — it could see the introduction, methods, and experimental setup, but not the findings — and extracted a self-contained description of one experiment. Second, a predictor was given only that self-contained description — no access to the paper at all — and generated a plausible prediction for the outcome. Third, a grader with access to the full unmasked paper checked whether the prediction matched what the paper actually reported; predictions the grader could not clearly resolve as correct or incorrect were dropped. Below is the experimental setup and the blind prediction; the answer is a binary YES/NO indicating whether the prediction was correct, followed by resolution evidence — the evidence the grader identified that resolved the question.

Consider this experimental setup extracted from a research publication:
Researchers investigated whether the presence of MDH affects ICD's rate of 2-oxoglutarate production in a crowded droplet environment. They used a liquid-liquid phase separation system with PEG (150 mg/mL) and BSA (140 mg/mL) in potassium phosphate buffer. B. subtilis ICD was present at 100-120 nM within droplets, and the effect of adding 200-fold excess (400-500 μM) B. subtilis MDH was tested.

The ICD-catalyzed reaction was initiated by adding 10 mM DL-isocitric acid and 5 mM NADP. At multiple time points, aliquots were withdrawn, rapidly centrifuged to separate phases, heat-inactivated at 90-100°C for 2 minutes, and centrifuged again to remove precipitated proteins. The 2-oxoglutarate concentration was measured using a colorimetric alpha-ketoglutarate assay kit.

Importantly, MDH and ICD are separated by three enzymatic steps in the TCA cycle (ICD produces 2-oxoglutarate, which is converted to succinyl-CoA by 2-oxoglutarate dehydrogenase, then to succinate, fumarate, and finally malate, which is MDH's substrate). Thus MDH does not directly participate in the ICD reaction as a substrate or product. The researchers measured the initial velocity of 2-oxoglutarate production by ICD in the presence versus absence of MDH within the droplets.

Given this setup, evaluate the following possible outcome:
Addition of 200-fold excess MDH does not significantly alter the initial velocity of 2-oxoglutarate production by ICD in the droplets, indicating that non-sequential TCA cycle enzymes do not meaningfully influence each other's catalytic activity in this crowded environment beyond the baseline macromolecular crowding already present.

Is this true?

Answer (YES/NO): NO